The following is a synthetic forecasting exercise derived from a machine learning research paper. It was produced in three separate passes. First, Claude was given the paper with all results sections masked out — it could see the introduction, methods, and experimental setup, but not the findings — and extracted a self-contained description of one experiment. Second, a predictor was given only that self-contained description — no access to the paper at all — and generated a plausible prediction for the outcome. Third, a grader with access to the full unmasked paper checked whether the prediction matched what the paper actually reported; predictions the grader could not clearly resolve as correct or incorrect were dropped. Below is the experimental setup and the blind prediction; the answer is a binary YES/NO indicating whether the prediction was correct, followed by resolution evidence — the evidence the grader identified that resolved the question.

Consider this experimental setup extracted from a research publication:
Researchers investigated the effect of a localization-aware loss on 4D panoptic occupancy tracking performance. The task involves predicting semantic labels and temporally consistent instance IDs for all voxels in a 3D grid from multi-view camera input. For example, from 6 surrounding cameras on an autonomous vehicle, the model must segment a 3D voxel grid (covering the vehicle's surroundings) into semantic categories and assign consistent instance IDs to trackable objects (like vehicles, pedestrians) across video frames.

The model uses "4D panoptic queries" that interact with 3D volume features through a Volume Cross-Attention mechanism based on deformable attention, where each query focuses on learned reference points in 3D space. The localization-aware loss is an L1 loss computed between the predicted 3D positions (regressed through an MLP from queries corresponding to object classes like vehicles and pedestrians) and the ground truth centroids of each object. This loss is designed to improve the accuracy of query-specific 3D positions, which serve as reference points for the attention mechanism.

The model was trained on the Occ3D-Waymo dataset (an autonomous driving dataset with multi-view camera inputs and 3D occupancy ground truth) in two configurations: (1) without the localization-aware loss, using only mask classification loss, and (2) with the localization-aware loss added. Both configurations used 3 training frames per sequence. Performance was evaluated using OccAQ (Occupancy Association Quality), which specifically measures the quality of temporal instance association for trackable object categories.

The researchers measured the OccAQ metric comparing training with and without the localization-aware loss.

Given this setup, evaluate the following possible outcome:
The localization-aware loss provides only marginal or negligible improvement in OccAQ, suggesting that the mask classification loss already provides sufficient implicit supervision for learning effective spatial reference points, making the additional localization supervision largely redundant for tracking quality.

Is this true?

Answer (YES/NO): NO